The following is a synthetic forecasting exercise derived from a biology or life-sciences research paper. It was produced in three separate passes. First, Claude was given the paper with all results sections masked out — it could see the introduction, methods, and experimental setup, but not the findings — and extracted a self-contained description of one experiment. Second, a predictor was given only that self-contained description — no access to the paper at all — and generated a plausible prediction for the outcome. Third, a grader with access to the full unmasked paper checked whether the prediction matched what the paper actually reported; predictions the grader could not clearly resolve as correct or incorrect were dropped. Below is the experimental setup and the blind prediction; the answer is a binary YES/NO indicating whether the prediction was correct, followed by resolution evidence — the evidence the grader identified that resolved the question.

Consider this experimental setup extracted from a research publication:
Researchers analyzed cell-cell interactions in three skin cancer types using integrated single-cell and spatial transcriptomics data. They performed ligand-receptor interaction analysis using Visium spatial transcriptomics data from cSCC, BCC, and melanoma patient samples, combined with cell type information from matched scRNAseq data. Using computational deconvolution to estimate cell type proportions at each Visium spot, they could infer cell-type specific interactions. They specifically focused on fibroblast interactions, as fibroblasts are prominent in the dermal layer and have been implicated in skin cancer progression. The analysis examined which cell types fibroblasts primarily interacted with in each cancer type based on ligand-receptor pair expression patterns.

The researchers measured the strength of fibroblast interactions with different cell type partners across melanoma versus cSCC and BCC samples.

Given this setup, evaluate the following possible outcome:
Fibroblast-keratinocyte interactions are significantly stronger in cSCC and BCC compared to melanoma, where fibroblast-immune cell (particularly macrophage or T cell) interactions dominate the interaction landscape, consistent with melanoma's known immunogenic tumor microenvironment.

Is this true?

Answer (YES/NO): NO